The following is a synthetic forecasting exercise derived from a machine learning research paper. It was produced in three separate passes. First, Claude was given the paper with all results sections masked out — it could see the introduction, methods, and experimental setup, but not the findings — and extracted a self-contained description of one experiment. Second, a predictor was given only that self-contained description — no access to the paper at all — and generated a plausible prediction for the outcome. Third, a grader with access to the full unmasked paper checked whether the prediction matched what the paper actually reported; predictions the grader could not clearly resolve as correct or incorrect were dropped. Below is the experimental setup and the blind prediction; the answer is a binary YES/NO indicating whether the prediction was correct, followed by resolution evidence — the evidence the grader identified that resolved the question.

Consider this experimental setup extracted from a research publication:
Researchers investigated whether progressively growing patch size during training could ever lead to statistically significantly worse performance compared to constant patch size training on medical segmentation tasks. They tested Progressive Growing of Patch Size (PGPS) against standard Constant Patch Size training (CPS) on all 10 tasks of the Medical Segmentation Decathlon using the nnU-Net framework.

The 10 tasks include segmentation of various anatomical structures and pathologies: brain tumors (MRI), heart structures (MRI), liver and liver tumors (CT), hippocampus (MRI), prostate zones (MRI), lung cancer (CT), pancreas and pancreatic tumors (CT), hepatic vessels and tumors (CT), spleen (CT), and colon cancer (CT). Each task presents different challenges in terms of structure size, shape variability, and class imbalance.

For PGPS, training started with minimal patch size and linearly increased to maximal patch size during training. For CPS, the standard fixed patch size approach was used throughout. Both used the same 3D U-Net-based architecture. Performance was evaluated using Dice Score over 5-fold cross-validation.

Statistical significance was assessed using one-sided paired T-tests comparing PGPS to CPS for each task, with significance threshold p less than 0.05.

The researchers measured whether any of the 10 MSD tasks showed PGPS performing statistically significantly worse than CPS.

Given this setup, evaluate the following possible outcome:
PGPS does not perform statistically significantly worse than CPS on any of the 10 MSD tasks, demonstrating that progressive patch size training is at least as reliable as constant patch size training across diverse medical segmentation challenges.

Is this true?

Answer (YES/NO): NO